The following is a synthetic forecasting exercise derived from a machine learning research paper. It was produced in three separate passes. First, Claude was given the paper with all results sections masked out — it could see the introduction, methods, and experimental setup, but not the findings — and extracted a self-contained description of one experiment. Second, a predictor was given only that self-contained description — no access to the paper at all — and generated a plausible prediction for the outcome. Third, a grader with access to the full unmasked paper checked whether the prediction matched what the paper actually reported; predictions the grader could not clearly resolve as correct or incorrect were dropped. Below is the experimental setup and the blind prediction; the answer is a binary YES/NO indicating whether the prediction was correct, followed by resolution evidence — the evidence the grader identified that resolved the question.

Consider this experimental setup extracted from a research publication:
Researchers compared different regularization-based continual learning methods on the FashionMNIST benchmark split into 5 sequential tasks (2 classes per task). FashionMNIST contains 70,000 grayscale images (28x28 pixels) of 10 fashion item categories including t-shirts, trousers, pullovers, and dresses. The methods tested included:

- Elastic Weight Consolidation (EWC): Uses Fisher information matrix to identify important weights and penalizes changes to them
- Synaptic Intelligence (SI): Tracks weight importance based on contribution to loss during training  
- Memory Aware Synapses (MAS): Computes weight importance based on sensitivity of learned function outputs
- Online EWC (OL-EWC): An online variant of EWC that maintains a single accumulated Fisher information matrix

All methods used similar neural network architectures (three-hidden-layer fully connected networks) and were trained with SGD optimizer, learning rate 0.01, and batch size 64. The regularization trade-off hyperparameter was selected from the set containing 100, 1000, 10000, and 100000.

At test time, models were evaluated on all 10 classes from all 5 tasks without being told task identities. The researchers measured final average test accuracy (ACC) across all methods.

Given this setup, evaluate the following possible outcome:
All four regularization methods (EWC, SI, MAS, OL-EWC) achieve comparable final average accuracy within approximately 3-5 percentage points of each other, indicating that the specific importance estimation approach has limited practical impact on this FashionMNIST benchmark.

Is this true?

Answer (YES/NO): NO